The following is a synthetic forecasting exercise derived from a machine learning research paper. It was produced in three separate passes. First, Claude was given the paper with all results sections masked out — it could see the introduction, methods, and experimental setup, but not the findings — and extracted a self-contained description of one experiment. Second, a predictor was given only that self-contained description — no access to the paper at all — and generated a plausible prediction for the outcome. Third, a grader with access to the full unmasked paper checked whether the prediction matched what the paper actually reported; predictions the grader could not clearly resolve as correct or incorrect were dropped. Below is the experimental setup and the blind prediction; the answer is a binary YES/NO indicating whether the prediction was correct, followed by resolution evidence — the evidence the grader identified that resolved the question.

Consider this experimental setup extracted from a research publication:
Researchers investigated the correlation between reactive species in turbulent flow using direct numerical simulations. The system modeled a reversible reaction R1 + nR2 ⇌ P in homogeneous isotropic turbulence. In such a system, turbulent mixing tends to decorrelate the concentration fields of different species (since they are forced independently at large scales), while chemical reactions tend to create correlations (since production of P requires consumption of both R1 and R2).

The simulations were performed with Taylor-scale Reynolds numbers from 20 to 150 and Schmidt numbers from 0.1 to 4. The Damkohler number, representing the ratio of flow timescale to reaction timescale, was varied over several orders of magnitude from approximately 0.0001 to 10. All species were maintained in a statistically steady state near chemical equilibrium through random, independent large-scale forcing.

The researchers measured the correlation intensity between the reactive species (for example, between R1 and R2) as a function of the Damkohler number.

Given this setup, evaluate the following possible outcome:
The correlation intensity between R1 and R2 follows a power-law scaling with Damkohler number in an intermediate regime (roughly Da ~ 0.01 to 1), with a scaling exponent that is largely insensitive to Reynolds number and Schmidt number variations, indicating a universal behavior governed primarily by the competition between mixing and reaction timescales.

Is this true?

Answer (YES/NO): NO